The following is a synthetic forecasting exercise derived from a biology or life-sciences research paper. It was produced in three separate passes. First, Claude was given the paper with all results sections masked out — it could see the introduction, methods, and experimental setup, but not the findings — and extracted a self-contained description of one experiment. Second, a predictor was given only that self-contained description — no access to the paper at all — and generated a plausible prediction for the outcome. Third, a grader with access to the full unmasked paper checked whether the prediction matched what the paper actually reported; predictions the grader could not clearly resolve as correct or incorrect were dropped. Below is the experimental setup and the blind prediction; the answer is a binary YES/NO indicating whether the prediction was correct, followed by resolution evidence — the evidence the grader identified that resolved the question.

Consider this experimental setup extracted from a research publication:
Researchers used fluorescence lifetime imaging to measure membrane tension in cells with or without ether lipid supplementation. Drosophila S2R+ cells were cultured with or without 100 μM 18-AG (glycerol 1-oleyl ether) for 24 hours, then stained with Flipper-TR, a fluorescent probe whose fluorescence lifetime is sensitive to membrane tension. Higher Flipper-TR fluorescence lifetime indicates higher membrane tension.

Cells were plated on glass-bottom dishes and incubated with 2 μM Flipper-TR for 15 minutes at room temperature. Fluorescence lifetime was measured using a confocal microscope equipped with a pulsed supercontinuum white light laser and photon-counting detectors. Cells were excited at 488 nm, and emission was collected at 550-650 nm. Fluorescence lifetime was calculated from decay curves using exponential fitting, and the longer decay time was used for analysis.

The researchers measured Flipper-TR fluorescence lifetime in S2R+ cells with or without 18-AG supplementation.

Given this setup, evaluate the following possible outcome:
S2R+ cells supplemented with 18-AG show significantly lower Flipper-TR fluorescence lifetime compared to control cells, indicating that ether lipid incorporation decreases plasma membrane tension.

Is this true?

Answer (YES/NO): NO